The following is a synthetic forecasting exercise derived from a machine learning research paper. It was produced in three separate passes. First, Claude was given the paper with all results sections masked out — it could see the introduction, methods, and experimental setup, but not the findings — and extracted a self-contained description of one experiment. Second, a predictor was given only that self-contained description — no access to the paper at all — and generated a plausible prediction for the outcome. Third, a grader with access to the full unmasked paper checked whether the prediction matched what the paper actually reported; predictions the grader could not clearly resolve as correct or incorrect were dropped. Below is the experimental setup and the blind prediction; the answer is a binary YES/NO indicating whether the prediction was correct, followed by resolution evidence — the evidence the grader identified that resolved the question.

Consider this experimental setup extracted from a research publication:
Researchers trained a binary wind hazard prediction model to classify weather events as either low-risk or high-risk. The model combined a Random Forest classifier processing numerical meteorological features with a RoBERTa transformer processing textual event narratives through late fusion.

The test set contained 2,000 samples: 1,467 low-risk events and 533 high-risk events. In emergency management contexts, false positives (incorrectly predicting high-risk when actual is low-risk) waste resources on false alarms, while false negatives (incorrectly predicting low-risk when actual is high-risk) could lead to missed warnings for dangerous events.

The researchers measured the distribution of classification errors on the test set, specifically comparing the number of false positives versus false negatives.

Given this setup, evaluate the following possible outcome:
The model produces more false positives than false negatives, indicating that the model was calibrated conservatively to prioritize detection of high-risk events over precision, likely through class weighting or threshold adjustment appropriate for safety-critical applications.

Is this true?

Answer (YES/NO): NO